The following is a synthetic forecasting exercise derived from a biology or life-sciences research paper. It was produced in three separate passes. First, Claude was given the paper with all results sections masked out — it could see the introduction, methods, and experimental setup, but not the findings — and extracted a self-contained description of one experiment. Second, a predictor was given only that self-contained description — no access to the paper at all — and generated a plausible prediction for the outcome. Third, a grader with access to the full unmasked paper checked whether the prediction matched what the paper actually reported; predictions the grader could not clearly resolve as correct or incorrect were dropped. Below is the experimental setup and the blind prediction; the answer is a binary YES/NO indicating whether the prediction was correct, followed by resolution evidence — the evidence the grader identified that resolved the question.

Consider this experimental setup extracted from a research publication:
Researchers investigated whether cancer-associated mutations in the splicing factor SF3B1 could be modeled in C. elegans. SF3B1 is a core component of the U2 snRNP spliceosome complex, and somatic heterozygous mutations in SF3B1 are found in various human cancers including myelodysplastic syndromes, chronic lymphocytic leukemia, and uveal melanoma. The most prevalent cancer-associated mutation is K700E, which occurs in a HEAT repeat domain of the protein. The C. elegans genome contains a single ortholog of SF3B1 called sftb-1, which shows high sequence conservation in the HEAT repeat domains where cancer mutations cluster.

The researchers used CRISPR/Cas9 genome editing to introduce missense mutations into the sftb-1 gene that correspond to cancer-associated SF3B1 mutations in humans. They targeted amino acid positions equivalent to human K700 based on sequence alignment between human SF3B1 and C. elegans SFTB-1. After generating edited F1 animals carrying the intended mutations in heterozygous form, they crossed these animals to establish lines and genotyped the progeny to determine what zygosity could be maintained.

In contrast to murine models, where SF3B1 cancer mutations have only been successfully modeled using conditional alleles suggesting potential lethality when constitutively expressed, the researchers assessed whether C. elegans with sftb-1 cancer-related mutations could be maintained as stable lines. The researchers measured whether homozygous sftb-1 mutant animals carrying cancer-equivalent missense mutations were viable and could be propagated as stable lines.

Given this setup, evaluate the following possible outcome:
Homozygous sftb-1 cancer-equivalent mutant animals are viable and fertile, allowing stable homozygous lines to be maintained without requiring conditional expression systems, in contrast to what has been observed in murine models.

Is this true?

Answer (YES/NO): YES